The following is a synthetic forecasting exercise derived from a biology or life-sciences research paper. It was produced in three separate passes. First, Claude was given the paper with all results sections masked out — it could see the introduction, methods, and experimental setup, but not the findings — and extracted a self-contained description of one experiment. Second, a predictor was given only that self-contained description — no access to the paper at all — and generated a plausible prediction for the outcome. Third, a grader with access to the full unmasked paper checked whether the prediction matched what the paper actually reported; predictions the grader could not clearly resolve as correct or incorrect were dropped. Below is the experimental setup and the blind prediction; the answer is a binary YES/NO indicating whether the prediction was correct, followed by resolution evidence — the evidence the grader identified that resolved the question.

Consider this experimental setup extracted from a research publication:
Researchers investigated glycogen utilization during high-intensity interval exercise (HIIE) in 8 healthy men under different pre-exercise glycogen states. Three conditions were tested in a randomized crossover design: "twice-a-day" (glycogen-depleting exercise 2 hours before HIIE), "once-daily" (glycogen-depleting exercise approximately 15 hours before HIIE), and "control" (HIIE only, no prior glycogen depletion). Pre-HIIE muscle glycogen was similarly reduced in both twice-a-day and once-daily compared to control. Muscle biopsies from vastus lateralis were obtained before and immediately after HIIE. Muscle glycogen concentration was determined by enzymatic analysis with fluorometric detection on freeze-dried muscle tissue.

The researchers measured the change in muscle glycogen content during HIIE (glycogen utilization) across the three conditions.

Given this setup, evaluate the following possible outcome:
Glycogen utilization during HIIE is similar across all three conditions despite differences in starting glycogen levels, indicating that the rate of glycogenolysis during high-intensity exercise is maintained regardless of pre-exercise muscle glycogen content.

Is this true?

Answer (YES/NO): YES